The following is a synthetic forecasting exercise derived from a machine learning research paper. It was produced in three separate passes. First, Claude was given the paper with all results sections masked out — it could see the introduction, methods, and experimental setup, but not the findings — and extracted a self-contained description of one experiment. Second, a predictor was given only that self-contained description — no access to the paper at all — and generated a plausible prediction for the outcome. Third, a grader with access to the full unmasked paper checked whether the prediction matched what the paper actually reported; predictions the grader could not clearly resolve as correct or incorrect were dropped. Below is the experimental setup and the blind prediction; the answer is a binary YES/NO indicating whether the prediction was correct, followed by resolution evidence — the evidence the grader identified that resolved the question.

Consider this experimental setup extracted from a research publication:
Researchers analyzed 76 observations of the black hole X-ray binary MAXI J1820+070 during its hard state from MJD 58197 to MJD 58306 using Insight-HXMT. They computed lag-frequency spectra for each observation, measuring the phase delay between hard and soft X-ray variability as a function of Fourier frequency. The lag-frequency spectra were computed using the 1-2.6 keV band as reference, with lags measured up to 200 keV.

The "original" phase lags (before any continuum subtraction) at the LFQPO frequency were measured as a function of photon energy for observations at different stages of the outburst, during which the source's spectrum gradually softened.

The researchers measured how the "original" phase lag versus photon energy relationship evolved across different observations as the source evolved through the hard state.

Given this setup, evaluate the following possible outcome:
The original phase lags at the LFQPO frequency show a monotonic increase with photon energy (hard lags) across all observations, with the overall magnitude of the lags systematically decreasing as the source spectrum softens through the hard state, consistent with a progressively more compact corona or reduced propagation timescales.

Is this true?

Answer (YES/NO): NO